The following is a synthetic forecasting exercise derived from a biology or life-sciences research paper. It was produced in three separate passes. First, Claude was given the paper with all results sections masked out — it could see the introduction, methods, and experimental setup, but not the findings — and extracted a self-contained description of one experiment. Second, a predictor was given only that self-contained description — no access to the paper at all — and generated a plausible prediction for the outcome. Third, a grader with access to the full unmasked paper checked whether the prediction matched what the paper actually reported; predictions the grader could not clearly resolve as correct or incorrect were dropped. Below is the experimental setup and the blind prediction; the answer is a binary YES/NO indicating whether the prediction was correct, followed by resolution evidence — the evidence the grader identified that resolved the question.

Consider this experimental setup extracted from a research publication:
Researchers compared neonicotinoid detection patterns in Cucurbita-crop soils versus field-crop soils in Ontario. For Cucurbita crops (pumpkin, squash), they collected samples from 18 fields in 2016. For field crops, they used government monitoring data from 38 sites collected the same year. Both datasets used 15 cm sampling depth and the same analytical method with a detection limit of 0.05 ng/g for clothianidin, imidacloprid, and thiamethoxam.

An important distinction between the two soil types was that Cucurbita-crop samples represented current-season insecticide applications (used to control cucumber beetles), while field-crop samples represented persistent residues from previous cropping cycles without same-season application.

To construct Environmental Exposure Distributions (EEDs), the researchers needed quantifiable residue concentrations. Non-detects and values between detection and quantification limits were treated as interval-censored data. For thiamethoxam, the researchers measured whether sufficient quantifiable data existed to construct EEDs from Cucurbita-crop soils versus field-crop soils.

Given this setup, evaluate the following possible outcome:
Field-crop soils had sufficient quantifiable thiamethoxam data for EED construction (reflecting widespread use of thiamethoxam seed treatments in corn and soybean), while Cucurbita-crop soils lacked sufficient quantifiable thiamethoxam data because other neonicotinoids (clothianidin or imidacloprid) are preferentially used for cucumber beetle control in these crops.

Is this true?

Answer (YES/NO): YES